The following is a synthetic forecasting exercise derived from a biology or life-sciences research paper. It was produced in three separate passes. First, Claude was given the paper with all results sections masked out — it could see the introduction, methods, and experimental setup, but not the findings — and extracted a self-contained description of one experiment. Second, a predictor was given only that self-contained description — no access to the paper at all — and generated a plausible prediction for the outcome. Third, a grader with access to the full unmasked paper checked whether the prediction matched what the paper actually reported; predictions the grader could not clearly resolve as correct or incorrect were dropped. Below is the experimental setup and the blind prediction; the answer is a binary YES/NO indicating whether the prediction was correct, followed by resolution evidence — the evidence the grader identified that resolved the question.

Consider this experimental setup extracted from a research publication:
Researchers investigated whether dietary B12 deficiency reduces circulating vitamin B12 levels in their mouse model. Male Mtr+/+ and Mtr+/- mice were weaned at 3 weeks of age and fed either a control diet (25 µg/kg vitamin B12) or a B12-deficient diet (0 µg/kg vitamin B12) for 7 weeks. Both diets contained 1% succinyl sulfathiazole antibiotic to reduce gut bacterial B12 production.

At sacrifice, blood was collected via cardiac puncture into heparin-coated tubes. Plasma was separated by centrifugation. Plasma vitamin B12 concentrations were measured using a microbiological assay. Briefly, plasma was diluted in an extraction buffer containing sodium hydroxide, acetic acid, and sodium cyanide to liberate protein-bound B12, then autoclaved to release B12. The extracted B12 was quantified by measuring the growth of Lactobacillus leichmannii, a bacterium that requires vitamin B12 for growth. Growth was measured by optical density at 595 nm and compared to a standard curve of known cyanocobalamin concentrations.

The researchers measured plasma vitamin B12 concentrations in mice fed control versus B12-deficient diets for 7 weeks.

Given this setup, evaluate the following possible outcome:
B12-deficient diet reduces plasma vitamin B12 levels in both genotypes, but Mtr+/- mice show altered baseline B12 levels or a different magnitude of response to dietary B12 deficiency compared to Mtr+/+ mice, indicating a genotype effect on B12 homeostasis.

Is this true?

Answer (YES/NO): NO